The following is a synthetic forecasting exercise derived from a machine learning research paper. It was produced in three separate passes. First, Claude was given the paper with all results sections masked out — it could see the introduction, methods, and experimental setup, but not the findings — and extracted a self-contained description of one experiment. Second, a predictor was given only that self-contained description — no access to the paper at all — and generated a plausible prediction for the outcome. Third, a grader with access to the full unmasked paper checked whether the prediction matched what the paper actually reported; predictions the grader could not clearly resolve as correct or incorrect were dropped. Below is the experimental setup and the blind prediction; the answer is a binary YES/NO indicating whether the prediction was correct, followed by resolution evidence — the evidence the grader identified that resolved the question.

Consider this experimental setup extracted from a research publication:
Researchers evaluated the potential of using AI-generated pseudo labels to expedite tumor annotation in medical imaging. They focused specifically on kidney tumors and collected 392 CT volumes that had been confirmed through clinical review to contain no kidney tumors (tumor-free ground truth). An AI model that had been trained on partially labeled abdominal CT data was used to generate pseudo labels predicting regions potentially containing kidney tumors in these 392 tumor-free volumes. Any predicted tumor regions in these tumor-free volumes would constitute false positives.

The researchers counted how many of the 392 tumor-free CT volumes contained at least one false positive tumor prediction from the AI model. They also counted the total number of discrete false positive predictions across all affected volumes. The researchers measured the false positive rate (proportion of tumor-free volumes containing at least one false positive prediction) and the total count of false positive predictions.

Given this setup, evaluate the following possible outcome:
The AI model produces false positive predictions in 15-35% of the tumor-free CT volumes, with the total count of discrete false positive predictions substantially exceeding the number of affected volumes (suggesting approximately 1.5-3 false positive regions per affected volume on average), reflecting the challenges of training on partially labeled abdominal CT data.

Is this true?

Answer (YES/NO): NO